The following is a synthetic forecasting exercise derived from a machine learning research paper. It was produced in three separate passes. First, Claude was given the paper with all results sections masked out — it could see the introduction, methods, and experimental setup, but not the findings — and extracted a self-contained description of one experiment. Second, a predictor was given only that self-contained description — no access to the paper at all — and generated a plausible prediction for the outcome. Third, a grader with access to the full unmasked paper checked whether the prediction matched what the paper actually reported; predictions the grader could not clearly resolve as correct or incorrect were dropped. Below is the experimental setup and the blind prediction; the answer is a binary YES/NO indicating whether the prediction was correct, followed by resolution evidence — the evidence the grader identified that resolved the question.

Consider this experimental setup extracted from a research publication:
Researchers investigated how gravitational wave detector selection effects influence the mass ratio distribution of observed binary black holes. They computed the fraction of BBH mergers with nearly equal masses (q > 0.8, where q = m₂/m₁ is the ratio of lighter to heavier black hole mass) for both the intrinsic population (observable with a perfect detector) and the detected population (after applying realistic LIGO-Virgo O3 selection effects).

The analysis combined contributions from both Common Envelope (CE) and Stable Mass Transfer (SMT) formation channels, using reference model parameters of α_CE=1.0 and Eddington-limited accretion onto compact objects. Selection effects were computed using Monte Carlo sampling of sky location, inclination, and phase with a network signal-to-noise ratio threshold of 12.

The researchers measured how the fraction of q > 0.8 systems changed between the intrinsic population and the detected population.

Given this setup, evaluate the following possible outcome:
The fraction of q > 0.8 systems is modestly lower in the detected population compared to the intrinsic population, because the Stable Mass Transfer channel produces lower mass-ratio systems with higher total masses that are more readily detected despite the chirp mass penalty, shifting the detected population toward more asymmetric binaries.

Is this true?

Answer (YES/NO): NO